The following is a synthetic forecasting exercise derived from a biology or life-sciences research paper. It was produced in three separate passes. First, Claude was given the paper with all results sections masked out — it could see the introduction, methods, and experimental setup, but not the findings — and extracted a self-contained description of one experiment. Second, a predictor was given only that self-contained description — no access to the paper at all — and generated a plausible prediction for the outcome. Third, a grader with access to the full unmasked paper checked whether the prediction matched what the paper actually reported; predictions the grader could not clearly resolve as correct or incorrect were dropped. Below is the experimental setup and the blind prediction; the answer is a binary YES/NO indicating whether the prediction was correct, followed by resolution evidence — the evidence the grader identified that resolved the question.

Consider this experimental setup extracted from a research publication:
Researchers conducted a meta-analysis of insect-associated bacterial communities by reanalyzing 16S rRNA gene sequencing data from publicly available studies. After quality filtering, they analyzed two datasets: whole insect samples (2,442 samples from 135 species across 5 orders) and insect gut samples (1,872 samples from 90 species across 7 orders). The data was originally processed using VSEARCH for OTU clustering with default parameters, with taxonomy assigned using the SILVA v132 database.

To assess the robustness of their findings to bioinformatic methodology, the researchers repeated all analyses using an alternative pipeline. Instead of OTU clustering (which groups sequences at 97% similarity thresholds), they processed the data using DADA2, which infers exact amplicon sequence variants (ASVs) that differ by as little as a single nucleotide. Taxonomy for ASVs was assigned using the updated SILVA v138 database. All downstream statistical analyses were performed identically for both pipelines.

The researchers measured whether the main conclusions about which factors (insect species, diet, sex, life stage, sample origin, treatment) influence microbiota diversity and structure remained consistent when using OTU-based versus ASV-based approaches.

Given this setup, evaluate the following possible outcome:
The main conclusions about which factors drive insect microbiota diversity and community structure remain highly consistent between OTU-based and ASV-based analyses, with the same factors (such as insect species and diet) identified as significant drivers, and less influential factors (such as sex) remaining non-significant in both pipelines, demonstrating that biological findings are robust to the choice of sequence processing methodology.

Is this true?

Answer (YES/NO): NO